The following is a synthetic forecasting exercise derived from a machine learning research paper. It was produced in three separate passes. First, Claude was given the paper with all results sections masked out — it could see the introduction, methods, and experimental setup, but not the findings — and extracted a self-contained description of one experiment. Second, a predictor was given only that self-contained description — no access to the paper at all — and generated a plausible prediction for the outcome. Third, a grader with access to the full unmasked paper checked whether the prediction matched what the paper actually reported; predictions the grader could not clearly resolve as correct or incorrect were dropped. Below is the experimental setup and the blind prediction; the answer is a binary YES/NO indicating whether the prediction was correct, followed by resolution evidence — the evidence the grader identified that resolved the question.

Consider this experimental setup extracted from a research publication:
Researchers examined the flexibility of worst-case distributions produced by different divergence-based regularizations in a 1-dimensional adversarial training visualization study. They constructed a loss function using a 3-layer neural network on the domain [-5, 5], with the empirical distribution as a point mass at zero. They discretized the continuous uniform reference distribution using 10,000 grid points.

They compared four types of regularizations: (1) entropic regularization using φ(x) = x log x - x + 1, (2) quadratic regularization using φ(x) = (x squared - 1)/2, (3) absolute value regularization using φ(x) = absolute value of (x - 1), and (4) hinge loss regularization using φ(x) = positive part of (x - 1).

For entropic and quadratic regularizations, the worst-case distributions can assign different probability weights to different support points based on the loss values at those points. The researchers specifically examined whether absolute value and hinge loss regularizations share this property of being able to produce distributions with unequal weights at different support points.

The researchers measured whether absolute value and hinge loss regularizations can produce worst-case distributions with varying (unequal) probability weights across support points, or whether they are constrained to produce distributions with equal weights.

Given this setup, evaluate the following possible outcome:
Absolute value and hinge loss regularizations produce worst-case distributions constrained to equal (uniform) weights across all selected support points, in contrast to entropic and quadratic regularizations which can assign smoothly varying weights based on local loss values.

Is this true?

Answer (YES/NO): YES